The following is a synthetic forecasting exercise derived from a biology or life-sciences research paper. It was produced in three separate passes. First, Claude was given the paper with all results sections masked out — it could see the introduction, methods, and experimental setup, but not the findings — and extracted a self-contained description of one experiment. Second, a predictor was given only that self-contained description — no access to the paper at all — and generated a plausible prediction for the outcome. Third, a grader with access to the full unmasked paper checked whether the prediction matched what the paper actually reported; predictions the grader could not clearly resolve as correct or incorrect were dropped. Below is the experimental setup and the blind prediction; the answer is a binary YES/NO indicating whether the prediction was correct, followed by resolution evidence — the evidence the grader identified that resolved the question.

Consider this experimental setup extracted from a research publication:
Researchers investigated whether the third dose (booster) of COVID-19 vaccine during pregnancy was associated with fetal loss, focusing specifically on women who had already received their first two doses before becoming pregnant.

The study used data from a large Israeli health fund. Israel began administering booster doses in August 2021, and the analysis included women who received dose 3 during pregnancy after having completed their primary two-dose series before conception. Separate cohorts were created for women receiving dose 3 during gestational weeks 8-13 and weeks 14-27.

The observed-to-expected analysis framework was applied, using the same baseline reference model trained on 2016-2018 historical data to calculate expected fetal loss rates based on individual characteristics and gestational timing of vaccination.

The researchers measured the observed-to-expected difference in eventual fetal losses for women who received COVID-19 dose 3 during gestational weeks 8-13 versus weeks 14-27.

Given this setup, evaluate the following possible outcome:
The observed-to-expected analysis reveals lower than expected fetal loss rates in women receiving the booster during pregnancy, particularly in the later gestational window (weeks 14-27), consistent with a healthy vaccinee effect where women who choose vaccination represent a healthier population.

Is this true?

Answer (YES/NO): NO